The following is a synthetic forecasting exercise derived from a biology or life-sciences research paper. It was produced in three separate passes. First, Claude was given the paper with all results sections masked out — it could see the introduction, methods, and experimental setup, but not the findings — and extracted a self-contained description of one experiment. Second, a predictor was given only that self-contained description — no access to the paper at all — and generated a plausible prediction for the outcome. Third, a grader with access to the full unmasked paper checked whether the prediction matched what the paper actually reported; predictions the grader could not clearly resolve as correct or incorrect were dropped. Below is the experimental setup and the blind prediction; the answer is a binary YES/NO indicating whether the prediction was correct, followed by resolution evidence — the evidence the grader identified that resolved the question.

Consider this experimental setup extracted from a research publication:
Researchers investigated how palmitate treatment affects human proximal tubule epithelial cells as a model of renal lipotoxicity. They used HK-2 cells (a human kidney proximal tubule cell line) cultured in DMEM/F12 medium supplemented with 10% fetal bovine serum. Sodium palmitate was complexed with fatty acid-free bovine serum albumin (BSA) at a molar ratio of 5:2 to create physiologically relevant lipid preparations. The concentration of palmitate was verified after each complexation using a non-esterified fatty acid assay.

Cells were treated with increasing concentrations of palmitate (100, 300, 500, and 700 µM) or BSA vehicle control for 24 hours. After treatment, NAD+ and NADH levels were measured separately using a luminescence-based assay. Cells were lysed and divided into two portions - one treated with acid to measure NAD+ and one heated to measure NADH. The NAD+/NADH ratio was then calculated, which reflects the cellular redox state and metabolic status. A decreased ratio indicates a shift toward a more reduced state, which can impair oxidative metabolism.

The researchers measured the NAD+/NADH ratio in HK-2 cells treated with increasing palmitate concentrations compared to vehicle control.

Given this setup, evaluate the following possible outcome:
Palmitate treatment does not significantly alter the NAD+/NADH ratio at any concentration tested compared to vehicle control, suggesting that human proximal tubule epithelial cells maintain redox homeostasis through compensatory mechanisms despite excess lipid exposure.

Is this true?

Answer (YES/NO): NO